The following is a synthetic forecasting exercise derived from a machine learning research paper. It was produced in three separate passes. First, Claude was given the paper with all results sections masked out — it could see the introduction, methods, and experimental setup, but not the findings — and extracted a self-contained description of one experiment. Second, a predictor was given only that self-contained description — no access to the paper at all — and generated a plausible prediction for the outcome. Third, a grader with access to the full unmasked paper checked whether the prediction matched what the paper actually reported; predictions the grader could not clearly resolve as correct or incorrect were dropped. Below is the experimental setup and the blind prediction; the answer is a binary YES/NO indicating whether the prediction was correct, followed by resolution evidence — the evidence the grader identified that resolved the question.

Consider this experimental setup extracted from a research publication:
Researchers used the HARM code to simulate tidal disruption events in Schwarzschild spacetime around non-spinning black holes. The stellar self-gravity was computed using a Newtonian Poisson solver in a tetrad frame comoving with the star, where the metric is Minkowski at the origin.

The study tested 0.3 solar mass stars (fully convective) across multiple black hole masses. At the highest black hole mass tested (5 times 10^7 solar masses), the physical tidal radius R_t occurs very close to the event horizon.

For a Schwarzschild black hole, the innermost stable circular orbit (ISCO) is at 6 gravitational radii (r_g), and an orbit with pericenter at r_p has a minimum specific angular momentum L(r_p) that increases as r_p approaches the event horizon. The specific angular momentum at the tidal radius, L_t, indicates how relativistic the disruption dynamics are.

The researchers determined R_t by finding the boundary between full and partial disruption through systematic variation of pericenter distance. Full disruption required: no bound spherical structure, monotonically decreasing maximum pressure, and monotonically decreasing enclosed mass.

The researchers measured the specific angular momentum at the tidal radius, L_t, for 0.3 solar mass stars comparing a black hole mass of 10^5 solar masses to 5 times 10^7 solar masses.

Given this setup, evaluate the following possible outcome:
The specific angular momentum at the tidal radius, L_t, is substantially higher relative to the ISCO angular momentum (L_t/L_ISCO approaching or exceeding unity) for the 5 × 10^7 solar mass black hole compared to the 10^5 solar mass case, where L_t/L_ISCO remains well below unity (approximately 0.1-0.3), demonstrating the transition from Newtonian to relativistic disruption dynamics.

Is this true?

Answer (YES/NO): NO